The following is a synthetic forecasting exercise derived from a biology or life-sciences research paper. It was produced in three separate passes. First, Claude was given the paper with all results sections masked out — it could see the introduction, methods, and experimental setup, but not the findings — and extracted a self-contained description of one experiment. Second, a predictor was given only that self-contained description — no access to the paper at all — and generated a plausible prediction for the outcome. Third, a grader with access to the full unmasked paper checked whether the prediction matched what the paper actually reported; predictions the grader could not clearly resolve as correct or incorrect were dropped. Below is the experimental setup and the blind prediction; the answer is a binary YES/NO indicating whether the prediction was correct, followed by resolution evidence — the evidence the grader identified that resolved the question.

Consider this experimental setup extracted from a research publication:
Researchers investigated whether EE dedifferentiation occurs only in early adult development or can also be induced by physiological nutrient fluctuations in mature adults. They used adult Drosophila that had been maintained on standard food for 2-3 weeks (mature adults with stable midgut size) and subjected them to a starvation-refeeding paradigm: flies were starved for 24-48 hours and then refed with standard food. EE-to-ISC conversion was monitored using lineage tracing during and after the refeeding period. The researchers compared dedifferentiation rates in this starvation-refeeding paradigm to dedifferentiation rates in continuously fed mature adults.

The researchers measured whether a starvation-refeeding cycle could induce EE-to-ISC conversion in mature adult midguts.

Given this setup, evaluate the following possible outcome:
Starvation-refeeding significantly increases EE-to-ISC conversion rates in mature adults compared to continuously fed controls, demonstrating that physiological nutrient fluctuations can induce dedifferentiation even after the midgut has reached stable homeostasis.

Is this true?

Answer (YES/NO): YES